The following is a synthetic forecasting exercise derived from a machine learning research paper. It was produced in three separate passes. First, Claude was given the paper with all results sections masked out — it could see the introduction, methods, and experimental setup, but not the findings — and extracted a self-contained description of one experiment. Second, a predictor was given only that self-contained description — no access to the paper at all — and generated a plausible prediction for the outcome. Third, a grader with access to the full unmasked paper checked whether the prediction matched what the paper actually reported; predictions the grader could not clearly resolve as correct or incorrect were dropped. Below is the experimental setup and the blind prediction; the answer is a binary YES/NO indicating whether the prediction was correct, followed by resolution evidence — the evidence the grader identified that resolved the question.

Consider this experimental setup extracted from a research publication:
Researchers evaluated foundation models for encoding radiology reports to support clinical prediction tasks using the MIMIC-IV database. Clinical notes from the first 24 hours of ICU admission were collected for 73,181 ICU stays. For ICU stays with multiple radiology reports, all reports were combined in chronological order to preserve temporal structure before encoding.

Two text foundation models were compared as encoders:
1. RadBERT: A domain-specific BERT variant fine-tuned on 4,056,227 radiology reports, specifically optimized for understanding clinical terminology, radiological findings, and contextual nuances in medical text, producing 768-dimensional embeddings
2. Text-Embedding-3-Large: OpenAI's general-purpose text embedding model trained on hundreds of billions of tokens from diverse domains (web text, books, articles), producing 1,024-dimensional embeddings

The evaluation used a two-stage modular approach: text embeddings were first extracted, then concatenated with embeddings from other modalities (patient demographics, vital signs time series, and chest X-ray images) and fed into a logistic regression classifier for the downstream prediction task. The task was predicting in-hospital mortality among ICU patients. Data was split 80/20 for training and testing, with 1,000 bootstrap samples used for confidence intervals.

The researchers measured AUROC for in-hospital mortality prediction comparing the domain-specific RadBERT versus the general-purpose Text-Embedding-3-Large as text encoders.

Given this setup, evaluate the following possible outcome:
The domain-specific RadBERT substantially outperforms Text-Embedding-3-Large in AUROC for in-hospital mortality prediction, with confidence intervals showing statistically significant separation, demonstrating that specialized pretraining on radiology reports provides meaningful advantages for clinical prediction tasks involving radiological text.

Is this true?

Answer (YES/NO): NO